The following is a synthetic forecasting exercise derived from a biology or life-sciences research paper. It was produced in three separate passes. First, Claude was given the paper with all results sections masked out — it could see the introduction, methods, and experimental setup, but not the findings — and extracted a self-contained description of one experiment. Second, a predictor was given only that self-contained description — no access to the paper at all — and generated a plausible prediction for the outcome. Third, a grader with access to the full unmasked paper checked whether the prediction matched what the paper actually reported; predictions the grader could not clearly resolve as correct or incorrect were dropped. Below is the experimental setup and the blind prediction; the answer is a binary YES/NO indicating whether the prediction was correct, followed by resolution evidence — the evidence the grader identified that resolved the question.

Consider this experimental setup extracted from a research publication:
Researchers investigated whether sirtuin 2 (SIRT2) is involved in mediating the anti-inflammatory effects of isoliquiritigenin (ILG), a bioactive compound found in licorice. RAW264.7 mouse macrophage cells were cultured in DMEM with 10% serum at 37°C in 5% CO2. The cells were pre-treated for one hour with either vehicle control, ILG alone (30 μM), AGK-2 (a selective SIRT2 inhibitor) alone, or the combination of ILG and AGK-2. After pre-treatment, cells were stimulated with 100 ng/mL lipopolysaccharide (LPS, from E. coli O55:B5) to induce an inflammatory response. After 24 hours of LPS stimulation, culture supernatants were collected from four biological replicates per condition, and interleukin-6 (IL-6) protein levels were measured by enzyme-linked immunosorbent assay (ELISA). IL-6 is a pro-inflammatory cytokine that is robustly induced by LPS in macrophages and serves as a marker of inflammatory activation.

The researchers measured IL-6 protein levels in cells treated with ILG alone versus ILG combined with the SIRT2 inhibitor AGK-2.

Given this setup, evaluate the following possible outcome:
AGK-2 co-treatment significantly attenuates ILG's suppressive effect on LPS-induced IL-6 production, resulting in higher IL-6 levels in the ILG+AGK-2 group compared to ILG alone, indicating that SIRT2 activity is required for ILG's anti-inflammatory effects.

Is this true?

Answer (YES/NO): YES